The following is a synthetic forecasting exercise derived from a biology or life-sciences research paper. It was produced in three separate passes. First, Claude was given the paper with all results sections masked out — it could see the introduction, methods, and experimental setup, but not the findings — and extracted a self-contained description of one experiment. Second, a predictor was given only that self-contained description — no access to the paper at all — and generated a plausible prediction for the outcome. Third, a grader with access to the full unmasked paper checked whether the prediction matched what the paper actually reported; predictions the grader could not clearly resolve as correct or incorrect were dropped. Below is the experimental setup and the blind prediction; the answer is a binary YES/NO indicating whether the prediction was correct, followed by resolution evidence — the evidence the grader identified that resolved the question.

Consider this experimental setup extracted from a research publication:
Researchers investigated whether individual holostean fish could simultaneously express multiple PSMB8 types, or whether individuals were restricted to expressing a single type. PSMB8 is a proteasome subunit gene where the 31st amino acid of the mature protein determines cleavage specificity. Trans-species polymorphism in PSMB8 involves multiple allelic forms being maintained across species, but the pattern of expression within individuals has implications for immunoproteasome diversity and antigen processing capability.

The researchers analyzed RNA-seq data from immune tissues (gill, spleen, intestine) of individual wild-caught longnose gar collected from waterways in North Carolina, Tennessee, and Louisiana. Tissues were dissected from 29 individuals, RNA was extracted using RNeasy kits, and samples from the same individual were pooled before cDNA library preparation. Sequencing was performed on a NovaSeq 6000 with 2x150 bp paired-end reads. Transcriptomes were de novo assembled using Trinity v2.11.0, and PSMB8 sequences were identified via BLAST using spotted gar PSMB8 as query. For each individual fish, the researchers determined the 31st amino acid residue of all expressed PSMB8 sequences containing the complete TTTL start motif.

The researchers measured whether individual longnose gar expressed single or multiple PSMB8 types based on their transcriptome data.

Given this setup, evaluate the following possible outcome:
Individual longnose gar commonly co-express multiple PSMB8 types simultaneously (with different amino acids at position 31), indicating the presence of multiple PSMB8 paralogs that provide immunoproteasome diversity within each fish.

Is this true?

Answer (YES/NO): NO